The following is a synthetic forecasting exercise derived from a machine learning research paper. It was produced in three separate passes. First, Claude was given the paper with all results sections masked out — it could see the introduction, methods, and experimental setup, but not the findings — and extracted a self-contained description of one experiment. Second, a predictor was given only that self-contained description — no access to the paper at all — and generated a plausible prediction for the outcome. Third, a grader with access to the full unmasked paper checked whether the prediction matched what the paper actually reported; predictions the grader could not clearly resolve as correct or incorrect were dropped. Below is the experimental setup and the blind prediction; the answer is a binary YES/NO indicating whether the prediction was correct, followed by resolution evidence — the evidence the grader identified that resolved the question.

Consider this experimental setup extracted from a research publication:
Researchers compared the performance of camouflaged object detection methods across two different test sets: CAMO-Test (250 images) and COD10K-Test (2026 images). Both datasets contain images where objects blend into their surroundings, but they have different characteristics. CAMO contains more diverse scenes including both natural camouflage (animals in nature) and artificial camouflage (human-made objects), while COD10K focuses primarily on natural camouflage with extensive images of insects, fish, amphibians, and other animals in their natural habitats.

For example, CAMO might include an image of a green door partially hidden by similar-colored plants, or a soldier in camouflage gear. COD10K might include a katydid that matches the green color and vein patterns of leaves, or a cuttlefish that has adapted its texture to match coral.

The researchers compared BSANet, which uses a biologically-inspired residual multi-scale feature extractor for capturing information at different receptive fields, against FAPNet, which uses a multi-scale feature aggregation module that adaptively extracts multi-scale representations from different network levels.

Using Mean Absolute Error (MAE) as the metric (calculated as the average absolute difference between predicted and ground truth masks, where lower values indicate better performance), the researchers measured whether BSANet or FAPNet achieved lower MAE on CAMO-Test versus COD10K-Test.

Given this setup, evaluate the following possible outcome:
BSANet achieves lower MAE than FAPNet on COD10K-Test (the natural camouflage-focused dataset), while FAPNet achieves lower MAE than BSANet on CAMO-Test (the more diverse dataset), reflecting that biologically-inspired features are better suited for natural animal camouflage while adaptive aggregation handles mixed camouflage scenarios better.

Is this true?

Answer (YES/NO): YES